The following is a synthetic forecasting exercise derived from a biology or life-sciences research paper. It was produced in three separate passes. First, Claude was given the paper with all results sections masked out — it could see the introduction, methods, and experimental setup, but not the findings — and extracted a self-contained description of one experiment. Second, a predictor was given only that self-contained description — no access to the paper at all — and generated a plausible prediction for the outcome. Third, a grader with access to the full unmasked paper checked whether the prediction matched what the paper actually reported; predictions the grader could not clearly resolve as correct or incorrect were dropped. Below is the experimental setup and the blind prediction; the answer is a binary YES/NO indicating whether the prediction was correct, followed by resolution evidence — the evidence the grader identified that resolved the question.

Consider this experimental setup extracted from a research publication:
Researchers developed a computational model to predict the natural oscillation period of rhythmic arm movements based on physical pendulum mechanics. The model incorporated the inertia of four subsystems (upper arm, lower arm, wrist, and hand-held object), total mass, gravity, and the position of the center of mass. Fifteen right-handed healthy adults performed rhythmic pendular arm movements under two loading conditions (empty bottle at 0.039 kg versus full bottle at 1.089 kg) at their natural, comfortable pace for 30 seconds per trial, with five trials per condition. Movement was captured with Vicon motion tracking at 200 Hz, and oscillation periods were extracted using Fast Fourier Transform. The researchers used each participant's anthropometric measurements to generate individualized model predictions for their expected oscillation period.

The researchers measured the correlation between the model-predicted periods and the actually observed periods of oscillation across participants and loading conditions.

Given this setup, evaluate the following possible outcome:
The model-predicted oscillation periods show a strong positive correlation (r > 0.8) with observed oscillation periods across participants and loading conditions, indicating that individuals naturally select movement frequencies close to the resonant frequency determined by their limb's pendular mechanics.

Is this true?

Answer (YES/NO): NO